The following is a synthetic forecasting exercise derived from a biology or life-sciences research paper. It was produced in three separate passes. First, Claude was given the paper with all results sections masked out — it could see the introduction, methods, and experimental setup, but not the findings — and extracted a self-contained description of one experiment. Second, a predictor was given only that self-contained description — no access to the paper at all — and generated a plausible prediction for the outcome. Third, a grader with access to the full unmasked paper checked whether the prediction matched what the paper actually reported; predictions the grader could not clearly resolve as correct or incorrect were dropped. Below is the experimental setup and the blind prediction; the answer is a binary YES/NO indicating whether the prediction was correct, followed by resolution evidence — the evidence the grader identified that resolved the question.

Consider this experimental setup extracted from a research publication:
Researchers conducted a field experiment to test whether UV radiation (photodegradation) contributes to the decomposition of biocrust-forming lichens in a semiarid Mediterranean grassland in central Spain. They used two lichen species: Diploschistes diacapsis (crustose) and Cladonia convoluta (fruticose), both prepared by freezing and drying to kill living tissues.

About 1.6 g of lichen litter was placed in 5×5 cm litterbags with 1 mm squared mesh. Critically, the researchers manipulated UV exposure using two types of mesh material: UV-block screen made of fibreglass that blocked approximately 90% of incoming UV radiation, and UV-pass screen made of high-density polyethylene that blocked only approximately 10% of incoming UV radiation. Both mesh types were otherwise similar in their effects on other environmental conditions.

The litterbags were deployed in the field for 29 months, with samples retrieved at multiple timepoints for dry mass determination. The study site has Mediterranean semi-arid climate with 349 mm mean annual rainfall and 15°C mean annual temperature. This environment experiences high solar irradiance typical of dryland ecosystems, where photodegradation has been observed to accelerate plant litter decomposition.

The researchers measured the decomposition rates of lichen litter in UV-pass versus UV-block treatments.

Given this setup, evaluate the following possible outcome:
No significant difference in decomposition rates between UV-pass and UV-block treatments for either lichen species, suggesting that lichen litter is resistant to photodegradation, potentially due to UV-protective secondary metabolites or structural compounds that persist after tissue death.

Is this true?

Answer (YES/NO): NO